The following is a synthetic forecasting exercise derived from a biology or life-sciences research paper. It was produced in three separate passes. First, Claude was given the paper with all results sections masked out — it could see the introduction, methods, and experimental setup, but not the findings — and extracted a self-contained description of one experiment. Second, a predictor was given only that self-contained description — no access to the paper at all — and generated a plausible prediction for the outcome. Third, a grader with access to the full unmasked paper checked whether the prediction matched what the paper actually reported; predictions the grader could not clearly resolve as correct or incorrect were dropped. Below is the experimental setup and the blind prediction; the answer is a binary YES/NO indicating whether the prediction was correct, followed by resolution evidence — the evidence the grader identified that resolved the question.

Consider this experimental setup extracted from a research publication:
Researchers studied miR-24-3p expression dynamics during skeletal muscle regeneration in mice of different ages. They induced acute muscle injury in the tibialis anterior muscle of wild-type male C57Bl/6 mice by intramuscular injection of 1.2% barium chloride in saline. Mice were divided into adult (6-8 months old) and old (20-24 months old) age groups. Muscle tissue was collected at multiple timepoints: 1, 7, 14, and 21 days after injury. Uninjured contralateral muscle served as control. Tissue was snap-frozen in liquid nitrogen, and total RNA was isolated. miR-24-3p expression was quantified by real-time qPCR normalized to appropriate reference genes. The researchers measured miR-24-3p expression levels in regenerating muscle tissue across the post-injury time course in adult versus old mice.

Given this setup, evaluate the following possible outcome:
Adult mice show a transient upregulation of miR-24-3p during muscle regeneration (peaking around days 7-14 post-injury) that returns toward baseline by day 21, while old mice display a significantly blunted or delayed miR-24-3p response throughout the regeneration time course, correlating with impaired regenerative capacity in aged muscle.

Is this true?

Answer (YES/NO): NO